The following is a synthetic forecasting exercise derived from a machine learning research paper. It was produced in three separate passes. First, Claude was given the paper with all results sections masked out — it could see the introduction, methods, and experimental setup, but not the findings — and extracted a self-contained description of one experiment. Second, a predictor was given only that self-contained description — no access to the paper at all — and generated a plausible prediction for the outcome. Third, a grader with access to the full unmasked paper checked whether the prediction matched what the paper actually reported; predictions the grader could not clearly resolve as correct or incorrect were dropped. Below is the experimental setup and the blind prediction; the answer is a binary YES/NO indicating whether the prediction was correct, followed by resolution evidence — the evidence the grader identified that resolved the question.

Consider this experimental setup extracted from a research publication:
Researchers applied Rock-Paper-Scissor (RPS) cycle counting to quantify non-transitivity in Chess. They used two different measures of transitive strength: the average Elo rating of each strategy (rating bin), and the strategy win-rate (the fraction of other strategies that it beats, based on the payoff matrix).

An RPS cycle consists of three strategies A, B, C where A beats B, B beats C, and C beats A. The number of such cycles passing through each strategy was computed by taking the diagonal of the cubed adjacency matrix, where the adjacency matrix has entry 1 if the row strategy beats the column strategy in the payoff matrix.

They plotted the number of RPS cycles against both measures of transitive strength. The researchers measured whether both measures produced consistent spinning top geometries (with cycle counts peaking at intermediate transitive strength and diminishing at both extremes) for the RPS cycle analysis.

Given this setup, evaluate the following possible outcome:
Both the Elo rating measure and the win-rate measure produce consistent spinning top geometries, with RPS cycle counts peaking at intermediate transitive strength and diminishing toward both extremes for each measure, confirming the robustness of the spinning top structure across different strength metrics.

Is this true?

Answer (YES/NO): YES